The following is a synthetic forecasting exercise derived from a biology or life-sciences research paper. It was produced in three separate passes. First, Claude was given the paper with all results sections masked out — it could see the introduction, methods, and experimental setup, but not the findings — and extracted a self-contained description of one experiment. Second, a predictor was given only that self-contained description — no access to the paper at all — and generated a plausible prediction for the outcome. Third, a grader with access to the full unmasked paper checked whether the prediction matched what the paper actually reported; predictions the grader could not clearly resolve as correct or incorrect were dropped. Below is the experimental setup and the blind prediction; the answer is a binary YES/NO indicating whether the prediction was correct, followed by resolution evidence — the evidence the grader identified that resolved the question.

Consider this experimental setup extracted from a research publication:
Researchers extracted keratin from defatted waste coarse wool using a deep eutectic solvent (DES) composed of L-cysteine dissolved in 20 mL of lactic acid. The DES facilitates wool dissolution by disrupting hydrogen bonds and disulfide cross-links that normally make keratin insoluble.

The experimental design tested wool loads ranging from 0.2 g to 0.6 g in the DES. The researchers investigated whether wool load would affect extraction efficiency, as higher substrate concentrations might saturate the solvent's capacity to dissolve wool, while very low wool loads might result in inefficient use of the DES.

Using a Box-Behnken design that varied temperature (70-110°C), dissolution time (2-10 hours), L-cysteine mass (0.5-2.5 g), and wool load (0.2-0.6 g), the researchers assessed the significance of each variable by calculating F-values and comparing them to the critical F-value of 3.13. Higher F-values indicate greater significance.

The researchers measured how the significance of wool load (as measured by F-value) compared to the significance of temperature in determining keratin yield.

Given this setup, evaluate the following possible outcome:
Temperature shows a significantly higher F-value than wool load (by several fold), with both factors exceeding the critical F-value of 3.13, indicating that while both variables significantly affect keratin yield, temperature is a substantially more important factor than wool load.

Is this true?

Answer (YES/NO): NO